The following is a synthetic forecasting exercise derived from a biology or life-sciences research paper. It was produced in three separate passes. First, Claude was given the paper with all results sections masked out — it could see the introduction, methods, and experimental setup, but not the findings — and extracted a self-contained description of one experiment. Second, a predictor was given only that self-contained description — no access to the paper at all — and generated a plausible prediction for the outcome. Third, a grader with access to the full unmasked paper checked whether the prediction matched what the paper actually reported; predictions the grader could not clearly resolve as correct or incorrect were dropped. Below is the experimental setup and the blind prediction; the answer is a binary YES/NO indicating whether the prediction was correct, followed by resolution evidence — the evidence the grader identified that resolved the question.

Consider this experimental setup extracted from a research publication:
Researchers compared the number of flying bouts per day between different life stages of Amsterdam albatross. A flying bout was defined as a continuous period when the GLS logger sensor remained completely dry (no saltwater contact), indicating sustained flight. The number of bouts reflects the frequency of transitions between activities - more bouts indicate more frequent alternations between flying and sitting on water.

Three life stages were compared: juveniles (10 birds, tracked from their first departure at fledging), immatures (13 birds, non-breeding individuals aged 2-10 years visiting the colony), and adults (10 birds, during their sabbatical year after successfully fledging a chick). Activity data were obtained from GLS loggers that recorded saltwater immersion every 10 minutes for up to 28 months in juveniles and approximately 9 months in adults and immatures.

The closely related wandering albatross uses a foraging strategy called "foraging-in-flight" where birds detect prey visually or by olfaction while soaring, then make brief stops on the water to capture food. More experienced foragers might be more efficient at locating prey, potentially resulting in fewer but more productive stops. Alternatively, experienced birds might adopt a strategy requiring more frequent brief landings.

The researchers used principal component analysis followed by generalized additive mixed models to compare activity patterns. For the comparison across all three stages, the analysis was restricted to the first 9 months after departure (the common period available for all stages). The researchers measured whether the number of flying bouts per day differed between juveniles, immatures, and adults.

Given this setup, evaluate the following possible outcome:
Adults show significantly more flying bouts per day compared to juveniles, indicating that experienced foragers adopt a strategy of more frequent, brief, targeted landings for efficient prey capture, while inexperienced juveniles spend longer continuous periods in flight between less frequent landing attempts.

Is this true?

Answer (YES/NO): NO